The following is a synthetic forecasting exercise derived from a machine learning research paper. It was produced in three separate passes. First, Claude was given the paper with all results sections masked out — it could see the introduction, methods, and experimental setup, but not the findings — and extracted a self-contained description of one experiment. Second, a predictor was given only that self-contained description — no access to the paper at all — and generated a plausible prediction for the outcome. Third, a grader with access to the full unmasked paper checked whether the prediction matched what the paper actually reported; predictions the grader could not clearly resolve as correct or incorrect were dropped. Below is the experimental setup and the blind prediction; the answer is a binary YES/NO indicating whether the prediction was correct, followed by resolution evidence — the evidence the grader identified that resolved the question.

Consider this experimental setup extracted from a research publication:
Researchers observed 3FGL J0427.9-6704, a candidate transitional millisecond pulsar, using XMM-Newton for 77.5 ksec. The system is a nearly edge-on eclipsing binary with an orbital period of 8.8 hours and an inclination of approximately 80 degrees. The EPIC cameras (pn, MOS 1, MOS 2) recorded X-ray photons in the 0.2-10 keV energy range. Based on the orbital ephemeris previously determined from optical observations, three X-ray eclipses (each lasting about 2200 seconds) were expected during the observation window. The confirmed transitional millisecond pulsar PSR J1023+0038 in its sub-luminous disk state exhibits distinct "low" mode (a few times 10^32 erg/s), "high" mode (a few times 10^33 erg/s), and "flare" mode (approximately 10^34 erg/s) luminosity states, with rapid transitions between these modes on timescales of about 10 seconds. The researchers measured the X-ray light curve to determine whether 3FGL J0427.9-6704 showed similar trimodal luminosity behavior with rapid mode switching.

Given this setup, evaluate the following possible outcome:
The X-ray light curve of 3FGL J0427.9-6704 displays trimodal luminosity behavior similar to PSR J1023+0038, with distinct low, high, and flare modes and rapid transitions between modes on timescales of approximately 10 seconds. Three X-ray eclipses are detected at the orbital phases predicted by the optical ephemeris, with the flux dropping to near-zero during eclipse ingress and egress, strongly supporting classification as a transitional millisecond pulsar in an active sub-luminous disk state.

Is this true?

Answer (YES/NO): NO